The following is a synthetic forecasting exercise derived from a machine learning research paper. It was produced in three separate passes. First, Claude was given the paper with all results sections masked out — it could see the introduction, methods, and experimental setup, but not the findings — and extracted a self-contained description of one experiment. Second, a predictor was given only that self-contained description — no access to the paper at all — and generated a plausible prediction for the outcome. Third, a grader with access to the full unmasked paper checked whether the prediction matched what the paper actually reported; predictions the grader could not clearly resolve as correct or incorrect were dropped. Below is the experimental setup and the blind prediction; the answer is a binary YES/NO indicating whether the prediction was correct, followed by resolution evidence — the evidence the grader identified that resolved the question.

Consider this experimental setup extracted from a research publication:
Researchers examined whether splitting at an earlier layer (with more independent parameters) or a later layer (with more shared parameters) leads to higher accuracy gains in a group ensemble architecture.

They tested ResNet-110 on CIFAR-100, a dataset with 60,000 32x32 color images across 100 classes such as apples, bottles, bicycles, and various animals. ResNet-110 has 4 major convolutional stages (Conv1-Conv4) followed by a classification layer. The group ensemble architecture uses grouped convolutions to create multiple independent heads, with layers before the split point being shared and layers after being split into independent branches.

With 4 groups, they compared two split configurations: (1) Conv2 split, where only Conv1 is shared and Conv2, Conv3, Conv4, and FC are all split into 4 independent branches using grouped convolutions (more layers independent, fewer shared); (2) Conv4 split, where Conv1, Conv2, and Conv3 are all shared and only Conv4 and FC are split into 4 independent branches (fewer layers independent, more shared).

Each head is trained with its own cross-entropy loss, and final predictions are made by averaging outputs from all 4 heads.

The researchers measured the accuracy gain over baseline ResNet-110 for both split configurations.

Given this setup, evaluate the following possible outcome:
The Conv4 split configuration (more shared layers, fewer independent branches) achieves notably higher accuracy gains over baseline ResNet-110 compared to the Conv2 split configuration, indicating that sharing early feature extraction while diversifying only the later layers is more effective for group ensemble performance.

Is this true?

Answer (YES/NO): NO